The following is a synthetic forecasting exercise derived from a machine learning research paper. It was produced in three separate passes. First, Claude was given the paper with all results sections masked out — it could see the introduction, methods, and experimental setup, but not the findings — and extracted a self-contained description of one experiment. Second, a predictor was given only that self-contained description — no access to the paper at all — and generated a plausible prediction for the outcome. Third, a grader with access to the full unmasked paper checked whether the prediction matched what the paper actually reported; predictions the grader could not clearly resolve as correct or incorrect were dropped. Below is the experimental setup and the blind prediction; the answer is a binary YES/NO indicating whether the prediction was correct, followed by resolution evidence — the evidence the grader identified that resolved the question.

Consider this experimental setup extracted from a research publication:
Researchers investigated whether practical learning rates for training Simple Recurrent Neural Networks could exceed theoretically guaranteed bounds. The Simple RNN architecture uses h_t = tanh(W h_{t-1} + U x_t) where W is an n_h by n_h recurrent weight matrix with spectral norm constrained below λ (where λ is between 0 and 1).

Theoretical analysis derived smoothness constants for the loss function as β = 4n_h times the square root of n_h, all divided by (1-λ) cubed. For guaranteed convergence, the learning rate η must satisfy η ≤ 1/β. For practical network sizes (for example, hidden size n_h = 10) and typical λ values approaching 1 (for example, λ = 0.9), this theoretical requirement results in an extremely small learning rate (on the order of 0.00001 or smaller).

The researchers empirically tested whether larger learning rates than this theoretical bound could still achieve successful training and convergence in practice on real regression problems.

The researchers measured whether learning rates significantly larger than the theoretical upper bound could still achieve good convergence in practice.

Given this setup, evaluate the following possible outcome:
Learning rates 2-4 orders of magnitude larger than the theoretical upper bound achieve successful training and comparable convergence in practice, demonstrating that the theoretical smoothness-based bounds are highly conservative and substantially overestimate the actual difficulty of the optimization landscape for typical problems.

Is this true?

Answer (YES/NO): NO